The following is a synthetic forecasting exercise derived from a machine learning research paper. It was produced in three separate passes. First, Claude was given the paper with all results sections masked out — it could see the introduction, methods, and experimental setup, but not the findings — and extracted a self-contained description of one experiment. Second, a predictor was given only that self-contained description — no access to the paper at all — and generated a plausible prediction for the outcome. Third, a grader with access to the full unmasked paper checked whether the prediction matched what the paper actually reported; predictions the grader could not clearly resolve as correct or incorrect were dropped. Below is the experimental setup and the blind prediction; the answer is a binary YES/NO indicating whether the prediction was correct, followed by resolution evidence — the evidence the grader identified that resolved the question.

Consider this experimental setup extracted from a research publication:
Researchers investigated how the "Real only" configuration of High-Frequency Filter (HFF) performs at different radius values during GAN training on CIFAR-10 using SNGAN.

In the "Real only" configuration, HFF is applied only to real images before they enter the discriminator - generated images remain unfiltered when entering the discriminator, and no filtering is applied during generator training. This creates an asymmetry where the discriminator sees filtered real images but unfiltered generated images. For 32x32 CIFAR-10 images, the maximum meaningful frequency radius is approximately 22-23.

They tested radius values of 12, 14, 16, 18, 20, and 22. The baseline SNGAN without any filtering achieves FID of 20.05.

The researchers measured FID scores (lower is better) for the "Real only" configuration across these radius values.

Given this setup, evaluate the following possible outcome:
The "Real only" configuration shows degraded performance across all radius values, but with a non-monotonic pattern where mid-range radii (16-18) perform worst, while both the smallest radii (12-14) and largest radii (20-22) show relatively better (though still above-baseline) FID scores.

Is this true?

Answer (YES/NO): NO